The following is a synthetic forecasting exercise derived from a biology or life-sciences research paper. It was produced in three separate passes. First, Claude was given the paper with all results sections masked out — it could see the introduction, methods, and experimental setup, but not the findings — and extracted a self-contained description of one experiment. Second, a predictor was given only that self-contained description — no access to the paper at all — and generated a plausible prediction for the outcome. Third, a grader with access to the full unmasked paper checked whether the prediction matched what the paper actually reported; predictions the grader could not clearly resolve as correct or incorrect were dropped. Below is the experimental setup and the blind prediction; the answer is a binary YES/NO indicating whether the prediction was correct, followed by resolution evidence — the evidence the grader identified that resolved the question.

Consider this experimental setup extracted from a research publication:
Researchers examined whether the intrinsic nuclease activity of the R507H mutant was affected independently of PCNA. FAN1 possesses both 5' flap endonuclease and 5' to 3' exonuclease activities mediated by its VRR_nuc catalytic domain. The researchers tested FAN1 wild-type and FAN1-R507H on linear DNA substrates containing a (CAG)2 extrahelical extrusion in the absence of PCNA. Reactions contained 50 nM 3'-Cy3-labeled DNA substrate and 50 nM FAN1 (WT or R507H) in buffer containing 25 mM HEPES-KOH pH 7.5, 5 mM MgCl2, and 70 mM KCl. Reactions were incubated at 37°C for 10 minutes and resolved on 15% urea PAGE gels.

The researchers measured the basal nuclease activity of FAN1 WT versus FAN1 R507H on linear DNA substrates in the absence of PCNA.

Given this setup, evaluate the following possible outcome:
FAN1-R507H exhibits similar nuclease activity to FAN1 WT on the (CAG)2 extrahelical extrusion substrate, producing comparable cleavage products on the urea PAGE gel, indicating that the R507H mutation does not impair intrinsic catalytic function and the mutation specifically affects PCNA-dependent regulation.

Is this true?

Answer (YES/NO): YES